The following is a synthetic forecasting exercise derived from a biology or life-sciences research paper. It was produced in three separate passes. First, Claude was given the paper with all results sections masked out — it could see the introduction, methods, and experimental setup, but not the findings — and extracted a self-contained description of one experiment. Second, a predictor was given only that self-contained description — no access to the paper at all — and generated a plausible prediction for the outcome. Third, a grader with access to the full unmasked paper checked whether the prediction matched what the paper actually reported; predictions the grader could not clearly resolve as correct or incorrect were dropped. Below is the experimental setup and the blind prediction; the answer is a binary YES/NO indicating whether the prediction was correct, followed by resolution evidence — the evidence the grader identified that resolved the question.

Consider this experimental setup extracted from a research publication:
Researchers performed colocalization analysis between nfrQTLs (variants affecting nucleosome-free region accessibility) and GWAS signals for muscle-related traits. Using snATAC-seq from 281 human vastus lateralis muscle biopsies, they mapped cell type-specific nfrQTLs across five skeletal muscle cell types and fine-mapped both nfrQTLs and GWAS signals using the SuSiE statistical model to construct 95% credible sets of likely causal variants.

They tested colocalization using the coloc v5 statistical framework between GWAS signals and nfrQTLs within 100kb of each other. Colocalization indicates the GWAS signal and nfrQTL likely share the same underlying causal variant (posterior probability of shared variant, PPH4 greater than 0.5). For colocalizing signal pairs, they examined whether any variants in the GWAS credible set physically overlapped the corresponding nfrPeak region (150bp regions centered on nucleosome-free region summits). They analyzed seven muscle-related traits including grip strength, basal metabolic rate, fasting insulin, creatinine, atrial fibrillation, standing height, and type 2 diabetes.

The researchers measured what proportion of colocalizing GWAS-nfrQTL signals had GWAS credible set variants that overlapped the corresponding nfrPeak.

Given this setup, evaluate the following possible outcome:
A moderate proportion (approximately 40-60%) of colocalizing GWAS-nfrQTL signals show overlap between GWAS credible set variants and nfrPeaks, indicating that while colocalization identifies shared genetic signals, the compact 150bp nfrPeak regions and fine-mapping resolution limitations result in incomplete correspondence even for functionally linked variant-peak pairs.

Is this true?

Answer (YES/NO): NO